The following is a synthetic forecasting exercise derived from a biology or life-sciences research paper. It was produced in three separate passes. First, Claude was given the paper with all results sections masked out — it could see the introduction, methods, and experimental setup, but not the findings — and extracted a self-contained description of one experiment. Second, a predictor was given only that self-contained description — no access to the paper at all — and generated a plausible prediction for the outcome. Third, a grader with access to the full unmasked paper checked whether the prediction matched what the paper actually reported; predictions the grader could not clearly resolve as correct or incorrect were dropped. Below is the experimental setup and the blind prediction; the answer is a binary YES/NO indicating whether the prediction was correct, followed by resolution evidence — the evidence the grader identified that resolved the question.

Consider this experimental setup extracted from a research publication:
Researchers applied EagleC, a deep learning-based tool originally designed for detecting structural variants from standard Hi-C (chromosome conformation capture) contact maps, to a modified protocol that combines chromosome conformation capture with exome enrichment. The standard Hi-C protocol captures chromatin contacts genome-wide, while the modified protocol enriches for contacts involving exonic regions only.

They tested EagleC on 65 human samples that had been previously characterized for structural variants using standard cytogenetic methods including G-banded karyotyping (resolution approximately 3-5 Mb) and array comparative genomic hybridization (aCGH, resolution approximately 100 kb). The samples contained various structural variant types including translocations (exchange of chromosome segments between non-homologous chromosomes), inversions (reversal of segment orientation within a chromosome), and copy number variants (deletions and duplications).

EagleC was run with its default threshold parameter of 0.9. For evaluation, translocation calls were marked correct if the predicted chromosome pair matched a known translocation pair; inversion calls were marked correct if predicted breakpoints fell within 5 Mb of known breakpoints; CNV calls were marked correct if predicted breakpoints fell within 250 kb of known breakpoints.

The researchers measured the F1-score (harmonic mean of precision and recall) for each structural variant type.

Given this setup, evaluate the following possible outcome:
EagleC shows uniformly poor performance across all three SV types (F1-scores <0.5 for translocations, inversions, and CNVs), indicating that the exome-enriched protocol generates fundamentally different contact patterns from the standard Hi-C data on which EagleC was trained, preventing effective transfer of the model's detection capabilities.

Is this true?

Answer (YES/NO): YES